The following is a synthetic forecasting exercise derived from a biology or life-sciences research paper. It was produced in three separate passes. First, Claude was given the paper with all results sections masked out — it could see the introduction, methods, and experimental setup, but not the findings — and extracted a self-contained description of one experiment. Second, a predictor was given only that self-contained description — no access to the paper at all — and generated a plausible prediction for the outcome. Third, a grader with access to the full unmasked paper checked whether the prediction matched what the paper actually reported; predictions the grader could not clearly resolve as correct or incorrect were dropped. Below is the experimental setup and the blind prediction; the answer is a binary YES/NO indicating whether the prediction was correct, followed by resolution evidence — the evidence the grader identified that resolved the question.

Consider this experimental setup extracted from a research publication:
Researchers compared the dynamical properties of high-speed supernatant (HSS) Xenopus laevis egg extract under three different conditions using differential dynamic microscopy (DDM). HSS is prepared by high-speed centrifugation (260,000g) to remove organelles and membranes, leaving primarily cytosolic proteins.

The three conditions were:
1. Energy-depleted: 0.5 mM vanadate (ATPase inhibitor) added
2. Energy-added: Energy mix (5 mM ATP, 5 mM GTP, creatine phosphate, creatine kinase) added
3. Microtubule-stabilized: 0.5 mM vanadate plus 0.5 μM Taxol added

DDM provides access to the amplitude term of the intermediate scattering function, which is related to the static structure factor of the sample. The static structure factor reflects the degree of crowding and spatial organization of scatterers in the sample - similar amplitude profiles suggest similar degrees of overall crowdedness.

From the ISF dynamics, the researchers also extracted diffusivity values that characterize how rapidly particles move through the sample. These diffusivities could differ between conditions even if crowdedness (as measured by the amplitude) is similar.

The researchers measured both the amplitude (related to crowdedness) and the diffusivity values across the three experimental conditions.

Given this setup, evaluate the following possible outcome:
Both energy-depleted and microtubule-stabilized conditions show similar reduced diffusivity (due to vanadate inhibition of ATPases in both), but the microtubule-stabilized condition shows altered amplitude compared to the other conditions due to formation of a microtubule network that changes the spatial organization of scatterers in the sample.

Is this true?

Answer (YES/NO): NO